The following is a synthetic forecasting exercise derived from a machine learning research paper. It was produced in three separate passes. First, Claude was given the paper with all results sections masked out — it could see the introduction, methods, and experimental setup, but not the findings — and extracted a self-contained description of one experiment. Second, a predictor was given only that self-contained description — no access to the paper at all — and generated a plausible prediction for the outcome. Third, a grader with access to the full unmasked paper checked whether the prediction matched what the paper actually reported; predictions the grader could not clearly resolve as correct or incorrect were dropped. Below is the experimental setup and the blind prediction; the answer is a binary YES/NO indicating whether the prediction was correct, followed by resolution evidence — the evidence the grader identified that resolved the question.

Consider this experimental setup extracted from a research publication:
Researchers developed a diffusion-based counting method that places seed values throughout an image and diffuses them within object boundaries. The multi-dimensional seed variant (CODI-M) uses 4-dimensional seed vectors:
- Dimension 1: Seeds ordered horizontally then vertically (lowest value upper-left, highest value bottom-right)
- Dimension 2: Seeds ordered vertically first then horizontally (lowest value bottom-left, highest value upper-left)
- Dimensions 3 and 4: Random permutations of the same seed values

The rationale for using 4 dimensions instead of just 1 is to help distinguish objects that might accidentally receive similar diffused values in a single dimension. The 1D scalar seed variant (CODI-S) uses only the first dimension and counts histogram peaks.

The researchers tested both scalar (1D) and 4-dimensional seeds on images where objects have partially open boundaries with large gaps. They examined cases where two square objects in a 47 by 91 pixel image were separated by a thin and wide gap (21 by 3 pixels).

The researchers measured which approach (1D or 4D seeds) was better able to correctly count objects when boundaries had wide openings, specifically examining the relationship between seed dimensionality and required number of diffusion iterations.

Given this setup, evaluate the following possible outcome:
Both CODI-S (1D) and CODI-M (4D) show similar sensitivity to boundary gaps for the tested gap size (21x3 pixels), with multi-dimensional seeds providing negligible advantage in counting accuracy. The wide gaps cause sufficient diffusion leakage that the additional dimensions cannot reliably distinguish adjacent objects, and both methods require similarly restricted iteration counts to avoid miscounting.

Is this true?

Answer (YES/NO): NO